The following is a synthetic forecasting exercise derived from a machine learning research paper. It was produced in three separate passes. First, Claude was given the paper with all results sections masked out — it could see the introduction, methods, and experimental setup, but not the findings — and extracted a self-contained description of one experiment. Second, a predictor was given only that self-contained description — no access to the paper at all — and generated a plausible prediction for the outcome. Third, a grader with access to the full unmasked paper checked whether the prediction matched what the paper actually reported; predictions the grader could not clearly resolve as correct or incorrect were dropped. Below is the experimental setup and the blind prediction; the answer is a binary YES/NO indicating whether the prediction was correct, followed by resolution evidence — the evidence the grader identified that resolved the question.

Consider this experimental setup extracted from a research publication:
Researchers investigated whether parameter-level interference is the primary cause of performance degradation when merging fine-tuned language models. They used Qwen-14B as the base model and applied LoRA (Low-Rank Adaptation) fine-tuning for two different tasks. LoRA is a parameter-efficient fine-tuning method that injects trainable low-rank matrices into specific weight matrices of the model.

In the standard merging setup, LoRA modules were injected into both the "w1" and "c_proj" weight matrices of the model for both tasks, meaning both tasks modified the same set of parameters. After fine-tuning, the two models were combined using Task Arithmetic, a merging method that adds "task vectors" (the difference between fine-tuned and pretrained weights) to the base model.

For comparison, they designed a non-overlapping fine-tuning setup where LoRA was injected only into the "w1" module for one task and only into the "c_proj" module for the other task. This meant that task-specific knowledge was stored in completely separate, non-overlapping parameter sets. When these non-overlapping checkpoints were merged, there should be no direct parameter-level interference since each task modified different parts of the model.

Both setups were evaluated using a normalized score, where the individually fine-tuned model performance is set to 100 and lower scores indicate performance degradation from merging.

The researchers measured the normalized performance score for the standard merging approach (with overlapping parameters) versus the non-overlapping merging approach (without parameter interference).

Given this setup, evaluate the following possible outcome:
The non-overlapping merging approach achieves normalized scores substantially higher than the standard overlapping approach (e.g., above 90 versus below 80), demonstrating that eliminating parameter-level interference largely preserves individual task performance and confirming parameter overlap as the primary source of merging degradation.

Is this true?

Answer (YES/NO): NO